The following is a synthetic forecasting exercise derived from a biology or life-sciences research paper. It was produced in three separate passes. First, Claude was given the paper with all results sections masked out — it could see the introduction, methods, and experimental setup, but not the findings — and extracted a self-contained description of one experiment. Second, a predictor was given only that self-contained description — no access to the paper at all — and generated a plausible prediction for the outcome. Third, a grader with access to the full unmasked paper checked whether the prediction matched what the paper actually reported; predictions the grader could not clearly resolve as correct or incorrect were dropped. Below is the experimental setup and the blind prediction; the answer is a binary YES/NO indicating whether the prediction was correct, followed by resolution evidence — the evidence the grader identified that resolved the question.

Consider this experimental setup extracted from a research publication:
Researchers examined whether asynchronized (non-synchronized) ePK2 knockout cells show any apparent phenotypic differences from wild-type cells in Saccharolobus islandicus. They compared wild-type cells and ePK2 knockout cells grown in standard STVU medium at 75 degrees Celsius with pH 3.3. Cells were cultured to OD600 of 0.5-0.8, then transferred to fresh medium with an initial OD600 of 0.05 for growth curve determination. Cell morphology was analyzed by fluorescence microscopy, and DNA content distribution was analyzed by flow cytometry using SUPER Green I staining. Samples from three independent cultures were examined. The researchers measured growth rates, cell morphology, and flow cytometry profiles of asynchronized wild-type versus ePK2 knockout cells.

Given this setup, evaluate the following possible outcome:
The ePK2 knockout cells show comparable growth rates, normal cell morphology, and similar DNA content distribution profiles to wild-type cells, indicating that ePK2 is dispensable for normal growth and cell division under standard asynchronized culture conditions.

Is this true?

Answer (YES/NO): YES